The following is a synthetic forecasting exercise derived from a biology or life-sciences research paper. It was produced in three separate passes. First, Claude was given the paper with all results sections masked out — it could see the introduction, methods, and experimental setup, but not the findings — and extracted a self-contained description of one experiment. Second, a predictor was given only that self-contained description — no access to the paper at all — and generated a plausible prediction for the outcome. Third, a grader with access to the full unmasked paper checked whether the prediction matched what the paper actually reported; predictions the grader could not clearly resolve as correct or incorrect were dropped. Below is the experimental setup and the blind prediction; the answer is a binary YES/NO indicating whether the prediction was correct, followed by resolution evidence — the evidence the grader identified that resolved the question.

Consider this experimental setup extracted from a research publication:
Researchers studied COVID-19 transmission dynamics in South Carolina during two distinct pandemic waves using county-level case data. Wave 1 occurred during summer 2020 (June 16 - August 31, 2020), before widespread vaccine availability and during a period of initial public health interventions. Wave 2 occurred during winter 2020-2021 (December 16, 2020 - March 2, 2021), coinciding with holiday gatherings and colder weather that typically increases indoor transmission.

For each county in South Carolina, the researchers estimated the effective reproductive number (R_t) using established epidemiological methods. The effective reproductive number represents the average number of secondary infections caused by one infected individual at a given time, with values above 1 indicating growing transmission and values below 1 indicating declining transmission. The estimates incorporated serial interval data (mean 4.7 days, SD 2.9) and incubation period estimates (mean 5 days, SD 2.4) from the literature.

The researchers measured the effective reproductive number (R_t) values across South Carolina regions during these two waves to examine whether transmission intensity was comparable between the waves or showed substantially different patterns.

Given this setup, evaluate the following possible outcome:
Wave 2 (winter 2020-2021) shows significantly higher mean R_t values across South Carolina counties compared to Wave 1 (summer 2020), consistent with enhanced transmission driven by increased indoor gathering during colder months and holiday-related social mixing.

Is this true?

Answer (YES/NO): NO